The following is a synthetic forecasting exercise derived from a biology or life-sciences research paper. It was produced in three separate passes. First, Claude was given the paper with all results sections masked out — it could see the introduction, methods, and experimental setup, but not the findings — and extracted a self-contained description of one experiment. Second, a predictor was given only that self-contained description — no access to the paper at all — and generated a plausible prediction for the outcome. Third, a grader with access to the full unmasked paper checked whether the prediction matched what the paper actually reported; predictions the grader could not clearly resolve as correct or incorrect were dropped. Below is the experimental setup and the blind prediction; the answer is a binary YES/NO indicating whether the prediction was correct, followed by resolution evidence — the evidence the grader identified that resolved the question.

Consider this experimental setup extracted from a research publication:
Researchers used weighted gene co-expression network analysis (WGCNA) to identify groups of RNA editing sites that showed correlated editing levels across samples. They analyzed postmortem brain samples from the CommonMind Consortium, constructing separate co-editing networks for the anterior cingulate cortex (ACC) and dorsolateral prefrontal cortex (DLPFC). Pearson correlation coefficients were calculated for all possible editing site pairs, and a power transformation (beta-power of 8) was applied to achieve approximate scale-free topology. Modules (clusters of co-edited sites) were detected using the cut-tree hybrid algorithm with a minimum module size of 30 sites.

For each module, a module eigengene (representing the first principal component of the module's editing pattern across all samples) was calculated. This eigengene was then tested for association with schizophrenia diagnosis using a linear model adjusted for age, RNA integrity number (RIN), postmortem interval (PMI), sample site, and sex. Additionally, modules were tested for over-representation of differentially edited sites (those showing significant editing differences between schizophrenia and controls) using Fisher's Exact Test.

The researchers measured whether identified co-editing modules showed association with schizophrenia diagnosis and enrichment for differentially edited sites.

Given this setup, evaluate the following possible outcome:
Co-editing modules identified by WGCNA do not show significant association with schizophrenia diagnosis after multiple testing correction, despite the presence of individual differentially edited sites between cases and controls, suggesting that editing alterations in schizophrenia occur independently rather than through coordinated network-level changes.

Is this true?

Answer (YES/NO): NO